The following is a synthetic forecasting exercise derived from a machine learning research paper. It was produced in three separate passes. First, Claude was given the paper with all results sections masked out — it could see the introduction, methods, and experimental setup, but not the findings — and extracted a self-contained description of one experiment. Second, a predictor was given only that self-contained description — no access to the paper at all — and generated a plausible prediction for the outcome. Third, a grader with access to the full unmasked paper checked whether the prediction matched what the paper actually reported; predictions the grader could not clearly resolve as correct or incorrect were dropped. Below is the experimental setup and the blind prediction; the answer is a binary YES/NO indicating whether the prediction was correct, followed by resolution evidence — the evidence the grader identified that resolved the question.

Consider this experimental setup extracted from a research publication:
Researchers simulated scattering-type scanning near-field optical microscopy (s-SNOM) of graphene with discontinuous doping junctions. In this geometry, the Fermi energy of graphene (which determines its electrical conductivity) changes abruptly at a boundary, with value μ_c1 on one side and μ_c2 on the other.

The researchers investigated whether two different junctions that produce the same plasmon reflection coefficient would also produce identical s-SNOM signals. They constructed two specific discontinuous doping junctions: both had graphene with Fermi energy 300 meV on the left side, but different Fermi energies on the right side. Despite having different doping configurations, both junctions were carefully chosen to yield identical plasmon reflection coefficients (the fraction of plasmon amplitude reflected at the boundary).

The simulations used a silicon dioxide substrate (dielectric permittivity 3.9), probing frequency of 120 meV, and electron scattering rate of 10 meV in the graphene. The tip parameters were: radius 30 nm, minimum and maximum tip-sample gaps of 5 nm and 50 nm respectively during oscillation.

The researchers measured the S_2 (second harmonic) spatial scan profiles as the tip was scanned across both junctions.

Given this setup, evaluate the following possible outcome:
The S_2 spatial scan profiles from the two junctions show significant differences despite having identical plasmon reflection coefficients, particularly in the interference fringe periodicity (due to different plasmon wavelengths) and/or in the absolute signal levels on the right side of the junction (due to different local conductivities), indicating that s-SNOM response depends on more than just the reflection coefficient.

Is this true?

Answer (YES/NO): NO